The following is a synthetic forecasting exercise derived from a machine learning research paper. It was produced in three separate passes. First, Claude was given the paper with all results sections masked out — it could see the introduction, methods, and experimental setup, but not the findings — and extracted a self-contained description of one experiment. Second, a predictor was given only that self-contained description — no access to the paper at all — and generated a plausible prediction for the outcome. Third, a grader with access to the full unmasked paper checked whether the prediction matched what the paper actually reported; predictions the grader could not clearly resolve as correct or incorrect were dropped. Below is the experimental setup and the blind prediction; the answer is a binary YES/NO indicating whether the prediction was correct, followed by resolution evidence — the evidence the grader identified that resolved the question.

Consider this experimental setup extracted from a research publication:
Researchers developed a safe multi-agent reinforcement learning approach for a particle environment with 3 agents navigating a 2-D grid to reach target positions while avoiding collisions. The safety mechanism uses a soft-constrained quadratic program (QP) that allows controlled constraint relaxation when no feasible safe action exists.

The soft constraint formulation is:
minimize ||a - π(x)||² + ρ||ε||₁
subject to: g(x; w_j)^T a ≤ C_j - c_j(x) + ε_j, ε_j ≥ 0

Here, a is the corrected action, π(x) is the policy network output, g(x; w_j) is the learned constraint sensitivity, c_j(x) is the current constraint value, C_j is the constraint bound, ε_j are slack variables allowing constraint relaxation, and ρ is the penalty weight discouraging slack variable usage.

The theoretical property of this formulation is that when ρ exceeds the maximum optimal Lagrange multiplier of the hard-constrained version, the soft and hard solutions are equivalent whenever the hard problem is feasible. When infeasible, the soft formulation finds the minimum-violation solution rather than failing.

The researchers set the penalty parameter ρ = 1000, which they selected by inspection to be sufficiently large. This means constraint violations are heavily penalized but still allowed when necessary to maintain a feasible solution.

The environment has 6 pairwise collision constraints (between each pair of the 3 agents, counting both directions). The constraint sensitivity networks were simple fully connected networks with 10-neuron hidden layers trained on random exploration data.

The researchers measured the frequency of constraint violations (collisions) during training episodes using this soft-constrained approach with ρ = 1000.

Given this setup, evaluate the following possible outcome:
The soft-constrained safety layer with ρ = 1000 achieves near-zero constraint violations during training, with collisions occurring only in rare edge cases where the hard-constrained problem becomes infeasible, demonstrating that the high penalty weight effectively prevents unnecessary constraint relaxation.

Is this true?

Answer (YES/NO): NO